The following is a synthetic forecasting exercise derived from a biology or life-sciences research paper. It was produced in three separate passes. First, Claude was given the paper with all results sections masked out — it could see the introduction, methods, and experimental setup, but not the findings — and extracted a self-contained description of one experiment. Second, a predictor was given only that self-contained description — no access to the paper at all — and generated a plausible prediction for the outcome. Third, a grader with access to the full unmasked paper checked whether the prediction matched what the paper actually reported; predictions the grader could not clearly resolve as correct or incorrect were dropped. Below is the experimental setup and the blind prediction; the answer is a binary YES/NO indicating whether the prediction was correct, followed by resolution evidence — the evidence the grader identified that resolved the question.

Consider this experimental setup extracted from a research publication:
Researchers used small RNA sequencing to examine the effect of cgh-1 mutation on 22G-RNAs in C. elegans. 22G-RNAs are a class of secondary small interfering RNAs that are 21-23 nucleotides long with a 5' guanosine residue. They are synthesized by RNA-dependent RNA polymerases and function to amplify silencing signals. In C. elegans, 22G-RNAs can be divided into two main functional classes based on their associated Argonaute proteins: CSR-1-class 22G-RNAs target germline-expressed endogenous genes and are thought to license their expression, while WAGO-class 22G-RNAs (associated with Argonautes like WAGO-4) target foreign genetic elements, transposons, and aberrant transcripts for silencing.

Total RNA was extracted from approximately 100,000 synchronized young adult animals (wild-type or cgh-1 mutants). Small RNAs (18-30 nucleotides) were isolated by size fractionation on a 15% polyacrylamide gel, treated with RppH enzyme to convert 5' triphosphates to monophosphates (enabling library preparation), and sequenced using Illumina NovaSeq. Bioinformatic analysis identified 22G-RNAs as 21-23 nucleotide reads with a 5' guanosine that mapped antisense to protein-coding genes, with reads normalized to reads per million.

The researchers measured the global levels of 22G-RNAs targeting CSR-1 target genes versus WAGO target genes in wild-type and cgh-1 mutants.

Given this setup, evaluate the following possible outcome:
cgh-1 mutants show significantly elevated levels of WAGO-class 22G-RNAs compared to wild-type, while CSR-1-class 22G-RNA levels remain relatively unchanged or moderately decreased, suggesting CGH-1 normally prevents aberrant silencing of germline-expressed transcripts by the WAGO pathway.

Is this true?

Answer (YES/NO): NO